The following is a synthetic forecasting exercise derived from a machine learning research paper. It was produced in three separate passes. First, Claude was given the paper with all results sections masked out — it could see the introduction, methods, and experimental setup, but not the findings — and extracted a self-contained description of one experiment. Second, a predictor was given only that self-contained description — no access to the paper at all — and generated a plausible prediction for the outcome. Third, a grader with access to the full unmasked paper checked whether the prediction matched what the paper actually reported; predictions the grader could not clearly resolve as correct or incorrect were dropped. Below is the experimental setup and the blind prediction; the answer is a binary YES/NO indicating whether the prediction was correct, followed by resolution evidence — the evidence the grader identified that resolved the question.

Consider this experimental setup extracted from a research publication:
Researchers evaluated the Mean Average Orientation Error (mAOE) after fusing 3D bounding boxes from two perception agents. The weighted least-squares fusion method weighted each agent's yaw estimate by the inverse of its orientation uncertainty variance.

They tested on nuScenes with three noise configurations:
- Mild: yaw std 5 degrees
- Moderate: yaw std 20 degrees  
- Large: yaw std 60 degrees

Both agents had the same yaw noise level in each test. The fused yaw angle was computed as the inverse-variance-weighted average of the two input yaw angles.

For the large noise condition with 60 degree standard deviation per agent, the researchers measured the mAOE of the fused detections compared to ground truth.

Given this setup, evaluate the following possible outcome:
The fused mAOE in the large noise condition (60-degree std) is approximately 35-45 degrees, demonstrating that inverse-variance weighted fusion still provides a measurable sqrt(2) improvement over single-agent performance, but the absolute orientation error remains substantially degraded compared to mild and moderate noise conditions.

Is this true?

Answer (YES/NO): YES